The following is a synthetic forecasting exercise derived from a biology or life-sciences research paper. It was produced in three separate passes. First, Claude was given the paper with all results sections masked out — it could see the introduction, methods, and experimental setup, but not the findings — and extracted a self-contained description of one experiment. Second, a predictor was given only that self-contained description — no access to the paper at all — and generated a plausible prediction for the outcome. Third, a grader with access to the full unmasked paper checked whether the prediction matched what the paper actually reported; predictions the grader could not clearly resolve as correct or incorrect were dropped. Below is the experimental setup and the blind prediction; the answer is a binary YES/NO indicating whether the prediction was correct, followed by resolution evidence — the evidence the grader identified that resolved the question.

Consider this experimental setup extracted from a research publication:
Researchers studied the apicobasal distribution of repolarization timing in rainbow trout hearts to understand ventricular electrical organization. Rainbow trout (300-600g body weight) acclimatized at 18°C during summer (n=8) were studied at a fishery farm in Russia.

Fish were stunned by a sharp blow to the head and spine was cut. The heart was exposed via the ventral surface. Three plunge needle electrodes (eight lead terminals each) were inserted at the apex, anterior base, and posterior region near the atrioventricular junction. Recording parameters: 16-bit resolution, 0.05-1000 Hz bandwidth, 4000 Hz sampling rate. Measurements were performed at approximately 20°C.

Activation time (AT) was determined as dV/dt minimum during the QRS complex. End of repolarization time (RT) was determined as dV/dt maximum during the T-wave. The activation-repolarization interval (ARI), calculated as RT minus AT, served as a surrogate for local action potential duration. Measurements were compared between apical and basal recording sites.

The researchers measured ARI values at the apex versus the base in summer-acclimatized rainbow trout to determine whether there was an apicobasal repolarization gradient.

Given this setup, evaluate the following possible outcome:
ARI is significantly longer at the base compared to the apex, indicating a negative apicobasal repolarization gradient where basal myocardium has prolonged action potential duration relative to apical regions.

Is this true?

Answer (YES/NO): NO